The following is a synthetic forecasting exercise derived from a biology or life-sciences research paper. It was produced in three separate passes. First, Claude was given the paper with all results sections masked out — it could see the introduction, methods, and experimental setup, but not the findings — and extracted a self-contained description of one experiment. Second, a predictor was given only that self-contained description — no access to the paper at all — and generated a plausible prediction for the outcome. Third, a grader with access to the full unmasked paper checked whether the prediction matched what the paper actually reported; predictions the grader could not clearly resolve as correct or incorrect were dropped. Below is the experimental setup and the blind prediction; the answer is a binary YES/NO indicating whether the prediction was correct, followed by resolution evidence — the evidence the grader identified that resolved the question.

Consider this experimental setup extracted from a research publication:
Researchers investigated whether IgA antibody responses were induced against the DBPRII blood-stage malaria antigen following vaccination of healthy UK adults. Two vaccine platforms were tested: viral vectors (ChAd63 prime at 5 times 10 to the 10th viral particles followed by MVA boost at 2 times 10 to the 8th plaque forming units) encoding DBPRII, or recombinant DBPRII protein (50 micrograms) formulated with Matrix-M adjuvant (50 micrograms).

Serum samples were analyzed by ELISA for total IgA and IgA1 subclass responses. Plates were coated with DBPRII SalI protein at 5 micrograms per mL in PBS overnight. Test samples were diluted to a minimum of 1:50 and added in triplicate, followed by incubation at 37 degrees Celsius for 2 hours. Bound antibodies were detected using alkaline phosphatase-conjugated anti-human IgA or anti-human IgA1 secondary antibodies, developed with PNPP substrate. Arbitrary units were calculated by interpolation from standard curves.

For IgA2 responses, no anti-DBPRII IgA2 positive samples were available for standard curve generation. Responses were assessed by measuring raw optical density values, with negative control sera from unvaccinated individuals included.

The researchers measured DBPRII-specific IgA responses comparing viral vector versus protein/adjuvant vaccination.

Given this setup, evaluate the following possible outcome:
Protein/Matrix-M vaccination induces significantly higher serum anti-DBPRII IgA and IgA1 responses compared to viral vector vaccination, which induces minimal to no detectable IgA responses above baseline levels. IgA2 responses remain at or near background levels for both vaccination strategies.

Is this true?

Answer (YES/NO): NO